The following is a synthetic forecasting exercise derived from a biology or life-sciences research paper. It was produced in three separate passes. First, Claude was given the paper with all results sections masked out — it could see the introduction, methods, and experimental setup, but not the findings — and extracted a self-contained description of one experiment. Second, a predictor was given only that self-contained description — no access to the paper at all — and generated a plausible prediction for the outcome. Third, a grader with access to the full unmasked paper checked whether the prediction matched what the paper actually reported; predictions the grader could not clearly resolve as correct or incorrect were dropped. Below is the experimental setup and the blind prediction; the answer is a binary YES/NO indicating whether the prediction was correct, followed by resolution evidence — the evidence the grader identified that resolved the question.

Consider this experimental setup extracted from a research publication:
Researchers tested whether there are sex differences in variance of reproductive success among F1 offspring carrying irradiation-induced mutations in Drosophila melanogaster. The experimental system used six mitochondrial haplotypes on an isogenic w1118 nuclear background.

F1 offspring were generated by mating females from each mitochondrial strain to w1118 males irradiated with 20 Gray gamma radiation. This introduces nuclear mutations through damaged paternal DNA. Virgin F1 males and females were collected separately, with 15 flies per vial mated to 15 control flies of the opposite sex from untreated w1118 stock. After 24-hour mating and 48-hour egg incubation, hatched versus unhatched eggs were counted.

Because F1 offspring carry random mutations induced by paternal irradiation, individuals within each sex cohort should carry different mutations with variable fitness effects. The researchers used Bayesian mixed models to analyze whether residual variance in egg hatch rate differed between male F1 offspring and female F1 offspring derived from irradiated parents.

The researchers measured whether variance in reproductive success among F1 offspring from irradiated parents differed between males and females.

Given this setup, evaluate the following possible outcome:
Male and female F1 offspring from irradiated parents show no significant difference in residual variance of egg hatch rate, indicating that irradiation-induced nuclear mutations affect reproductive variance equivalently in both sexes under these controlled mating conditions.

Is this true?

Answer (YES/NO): NO